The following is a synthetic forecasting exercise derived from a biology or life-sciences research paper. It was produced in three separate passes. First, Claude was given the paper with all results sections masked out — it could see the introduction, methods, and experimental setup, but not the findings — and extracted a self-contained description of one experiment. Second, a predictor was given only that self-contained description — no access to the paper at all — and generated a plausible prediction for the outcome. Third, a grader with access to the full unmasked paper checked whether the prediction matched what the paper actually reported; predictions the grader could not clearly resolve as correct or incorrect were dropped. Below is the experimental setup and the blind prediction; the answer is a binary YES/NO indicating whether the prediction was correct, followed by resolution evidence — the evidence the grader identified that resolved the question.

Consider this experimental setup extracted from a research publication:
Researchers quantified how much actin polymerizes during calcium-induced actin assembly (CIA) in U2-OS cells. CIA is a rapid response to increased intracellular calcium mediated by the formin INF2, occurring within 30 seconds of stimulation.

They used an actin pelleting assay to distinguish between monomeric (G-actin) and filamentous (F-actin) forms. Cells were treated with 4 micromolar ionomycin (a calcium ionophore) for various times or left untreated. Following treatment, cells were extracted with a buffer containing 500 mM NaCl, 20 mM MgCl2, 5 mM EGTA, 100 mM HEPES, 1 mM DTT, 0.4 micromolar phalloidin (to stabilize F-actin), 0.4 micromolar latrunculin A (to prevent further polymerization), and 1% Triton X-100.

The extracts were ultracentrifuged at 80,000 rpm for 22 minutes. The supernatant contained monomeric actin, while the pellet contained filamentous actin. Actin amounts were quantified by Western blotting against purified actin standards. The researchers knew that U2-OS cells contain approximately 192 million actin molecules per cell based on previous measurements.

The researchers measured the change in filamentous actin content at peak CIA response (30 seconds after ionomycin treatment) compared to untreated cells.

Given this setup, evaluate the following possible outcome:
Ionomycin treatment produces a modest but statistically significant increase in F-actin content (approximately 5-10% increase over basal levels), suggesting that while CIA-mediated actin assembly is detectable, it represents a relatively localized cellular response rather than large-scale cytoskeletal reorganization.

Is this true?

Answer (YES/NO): NO